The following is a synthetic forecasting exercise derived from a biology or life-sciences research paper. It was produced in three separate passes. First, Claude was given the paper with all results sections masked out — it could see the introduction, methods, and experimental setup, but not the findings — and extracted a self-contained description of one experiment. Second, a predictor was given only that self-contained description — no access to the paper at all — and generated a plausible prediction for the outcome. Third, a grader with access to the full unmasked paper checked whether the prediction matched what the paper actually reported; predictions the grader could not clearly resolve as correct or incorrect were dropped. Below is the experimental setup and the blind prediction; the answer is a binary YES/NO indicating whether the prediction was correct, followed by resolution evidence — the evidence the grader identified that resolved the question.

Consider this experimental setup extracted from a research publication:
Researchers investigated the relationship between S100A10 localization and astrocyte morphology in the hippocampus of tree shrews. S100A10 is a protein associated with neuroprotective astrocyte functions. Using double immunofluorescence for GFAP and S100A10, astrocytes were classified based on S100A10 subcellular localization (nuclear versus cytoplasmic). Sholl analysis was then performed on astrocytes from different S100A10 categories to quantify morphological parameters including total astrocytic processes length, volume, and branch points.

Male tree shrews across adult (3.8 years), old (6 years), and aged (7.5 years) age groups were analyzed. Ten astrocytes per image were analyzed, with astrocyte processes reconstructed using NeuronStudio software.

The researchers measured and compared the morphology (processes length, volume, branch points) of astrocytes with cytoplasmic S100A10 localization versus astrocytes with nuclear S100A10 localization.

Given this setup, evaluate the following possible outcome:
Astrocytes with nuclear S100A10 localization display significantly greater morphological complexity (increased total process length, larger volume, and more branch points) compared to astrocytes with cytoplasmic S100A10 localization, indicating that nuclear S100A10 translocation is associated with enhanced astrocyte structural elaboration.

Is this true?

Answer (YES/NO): YES